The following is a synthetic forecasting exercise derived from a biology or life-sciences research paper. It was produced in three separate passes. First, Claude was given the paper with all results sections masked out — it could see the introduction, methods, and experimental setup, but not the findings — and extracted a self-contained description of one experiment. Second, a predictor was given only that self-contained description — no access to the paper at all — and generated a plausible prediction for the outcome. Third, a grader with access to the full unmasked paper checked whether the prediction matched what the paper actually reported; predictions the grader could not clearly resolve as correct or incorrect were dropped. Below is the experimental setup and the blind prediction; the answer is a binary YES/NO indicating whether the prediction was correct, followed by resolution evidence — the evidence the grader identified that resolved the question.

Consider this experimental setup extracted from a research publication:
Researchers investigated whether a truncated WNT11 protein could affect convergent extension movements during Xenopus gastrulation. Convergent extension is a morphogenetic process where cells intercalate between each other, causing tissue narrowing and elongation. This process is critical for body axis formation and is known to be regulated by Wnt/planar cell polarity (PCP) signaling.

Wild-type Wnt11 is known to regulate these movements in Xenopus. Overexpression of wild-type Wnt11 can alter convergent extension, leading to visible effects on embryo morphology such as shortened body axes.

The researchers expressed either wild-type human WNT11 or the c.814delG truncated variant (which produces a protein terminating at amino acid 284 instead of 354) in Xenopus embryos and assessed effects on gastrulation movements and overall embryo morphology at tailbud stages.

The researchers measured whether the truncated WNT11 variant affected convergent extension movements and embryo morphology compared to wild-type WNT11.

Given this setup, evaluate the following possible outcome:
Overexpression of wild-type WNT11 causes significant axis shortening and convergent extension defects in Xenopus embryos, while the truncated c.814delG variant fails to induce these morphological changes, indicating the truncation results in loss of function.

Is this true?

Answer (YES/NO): YES